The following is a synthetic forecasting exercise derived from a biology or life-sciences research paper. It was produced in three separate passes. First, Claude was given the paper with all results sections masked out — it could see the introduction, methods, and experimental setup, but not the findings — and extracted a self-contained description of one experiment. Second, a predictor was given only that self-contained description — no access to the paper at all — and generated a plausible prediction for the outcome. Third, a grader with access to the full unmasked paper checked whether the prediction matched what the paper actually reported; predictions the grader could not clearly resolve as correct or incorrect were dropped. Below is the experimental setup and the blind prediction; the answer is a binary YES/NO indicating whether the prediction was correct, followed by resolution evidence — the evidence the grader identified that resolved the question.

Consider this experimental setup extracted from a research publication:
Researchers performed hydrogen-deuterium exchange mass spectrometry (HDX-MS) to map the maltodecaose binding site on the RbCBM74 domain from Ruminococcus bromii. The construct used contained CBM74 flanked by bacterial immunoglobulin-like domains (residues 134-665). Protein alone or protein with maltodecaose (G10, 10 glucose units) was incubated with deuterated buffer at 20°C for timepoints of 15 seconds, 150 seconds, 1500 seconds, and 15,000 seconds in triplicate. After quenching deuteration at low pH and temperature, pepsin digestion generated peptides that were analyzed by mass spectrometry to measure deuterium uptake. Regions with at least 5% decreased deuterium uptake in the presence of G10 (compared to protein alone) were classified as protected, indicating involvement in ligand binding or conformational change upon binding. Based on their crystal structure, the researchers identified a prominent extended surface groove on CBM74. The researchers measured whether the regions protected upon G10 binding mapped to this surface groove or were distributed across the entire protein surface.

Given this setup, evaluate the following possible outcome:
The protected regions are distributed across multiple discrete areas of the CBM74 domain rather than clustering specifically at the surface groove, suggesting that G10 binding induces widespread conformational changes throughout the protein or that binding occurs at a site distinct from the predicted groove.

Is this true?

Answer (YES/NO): NO